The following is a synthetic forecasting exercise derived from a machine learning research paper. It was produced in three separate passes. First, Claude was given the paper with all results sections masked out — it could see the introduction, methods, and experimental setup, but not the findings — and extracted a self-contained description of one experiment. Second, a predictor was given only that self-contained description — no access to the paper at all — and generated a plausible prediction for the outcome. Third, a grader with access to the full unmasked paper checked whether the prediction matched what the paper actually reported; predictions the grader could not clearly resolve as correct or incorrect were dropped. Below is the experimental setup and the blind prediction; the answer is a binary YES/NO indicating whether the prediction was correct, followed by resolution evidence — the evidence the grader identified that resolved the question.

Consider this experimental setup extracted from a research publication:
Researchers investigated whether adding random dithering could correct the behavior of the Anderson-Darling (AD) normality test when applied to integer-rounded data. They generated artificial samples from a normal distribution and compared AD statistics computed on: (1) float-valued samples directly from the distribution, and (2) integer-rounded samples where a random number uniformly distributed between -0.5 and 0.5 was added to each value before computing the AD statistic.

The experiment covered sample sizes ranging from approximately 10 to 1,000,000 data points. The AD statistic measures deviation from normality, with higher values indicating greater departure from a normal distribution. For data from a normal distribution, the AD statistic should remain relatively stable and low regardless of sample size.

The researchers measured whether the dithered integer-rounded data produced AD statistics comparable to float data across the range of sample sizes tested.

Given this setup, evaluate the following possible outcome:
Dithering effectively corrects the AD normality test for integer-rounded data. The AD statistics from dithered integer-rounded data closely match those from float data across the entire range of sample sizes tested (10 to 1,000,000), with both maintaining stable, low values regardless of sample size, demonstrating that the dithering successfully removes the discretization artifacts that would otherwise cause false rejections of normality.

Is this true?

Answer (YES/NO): NO